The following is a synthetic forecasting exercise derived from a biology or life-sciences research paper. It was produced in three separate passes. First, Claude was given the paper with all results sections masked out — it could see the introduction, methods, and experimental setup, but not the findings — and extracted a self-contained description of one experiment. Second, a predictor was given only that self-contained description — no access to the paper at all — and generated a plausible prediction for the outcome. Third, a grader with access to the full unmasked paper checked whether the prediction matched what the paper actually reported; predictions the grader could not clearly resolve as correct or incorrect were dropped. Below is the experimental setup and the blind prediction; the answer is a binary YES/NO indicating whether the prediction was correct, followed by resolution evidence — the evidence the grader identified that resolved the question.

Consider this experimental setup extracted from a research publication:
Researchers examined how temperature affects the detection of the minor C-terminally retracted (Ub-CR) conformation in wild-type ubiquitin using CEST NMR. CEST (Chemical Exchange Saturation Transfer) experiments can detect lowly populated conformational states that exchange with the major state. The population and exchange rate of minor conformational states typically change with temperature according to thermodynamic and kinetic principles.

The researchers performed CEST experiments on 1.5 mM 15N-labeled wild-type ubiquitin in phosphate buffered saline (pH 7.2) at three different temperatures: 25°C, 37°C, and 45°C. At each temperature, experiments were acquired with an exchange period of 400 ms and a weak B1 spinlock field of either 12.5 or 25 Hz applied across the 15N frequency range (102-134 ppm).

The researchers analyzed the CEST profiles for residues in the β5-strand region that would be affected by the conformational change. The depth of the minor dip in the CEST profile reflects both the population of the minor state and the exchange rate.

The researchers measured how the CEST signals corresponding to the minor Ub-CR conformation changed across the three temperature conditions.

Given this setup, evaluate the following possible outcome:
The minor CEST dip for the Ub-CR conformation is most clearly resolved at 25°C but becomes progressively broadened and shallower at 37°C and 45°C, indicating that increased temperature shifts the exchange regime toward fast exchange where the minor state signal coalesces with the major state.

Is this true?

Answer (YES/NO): NO